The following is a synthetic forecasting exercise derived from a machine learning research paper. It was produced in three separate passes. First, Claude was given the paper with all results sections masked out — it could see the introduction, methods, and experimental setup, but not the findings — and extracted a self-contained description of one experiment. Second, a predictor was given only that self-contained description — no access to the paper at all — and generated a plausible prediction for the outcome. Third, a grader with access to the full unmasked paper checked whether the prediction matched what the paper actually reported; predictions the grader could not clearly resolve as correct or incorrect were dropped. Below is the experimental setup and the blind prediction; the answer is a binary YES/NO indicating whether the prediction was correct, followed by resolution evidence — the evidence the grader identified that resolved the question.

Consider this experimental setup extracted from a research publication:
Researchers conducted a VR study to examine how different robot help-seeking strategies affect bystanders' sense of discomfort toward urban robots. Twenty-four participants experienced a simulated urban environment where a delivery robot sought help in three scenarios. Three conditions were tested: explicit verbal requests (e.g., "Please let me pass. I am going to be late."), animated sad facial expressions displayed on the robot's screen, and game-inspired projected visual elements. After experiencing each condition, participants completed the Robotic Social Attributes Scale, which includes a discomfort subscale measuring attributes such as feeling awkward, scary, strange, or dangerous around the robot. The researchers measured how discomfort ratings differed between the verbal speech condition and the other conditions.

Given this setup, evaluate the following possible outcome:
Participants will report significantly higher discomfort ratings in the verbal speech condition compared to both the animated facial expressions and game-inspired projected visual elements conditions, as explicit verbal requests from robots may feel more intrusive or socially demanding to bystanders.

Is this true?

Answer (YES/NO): YES